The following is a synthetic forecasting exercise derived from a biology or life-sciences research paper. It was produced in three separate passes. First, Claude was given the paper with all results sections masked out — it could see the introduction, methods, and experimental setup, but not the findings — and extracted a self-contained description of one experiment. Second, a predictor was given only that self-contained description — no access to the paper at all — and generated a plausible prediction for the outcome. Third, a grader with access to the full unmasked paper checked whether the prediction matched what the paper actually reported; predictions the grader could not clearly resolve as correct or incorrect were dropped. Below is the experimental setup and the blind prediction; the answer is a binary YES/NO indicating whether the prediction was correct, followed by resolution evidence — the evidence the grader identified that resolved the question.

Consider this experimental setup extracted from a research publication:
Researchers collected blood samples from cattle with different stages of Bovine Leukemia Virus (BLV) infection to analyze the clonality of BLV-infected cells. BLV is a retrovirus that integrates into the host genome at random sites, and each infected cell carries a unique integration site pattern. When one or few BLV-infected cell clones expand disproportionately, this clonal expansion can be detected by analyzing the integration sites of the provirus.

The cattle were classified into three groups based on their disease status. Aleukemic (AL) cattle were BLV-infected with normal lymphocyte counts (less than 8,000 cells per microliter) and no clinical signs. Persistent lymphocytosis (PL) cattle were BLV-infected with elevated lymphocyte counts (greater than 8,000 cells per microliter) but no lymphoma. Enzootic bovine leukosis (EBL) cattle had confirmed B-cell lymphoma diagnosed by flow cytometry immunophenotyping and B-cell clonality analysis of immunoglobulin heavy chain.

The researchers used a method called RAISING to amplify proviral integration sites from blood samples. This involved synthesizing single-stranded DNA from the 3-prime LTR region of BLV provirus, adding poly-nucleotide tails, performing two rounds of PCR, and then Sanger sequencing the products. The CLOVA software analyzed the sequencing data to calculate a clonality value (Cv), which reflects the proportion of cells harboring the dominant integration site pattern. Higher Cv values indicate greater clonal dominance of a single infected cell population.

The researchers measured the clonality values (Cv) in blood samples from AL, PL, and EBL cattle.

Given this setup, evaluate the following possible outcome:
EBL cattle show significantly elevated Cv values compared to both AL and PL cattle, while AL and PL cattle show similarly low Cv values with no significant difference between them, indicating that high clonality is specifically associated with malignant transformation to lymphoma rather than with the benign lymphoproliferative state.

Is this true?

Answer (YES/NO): YES